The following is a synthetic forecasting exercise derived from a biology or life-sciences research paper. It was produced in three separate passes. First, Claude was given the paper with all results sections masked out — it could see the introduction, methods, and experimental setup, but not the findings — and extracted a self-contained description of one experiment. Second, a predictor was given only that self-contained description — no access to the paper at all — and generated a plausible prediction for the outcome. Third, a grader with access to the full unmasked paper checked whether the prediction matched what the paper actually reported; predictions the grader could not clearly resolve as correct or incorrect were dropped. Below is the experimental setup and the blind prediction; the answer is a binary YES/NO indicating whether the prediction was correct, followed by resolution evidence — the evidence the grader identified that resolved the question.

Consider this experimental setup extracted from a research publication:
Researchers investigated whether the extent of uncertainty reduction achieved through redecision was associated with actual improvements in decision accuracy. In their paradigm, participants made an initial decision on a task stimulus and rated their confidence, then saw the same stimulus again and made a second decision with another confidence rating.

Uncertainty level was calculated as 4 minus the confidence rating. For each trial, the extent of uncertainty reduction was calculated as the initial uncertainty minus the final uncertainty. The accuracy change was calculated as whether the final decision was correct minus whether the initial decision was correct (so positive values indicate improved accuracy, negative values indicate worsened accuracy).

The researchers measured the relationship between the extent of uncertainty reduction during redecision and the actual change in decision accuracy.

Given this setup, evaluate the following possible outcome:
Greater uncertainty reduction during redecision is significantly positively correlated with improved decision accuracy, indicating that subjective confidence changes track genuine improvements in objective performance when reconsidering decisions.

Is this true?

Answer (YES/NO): YES